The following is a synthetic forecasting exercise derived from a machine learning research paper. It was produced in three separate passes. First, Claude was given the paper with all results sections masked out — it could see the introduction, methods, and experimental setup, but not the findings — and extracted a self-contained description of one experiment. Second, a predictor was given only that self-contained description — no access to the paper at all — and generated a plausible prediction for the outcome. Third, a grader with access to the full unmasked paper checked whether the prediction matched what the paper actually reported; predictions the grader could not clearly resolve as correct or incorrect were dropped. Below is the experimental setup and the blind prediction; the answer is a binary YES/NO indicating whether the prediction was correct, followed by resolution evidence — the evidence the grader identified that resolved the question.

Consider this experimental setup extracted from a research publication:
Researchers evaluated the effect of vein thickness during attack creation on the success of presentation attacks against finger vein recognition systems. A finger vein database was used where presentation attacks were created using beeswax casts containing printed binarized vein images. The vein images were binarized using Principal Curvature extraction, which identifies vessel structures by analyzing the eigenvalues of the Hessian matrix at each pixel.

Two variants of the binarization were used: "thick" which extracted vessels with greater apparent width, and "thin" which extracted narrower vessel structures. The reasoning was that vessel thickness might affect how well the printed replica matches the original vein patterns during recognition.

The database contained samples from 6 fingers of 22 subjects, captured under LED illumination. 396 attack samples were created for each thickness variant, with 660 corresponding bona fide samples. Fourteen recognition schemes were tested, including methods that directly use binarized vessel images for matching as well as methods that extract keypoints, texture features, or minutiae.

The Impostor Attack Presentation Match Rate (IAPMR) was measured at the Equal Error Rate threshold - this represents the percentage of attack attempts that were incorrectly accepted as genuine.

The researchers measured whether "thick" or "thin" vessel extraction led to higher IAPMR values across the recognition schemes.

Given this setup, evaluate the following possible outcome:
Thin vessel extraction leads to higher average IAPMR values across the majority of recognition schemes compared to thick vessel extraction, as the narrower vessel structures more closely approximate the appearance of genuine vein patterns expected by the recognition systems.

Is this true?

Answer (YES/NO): YES